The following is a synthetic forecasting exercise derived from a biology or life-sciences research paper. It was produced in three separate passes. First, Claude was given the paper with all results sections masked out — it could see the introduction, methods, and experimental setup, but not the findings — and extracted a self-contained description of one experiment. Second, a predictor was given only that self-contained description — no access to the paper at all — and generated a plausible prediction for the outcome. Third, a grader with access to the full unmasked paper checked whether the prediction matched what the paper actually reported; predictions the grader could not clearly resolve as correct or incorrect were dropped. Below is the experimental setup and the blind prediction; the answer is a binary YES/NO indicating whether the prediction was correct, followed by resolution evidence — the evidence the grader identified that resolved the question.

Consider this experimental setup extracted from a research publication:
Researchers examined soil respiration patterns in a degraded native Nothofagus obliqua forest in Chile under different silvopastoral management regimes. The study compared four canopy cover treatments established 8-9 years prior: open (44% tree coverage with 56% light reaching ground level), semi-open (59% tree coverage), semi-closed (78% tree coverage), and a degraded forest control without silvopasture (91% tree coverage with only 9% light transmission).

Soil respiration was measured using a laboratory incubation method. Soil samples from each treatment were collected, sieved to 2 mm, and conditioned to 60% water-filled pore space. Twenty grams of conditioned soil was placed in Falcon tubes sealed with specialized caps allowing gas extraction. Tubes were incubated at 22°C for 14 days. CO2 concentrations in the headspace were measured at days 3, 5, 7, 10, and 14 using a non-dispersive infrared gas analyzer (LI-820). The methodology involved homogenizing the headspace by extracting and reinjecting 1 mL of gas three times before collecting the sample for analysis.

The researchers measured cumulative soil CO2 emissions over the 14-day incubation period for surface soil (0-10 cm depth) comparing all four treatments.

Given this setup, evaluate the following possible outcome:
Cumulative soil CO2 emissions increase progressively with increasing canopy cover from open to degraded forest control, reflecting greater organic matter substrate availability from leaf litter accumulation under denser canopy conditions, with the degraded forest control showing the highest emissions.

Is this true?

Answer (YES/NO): NO